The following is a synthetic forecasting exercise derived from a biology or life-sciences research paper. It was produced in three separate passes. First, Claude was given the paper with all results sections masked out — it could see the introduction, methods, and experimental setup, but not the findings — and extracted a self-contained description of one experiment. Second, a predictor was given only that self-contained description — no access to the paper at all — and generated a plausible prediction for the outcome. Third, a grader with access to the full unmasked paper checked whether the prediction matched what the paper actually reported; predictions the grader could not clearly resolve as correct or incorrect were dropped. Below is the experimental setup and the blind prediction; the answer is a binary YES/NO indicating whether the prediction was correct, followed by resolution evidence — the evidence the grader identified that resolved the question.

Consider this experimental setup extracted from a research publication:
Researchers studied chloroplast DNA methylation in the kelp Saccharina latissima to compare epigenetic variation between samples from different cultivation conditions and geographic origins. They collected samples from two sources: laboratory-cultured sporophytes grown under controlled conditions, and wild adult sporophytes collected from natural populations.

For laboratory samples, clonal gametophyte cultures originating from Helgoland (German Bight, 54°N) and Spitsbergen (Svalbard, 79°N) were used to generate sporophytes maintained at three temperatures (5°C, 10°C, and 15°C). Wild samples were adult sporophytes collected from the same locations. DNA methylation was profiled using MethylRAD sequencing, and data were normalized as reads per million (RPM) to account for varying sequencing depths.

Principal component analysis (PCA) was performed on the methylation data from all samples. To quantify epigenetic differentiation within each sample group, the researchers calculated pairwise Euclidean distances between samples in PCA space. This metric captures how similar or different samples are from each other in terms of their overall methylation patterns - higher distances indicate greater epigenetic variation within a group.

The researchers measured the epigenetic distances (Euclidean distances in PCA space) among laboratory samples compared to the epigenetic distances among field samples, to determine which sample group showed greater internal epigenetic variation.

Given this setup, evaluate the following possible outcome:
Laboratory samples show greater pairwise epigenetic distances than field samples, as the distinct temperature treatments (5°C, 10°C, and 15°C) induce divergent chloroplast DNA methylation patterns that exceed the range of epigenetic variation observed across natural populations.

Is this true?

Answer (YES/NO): NO